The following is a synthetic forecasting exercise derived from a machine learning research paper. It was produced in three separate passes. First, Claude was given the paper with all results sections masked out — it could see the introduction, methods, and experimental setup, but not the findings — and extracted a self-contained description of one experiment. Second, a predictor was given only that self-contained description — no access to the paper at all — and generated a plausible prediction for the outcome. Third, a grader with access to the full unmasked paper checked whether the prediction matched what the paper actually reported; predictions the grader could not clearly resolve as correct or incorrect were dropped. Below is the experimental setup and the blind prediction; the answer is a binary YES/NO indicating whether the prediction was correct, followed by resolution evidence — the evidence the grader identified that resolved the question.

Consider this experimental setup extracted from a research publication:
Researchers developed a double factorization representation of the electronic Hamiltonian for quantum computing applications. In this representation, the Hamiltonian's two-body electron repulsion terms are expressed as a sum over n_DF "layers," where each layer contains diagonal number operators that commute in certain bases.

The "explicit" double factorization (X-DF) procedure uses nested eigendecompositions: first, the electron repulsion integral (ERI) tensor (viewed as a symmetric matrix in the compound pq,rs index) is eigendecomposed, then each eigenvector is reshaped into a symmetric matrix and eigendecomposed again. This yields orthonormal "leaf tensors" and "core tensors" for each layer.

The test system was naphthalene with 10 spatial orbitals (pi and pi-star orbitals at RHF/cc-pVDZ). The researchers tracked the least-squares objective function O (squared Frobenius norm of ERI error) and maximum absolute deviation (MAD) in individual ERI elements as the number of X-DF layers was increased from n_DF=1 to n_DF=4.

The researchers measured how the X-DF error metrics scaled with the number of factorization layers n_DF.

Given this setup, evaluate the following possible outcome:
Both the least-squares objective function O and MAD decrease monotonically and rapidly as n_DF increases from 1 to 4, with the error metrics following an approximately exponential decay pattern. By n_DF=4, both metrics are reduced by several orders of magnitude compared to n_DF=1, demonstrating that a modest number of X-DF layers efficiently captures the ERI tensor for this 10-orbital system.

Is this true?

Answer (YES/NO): NO